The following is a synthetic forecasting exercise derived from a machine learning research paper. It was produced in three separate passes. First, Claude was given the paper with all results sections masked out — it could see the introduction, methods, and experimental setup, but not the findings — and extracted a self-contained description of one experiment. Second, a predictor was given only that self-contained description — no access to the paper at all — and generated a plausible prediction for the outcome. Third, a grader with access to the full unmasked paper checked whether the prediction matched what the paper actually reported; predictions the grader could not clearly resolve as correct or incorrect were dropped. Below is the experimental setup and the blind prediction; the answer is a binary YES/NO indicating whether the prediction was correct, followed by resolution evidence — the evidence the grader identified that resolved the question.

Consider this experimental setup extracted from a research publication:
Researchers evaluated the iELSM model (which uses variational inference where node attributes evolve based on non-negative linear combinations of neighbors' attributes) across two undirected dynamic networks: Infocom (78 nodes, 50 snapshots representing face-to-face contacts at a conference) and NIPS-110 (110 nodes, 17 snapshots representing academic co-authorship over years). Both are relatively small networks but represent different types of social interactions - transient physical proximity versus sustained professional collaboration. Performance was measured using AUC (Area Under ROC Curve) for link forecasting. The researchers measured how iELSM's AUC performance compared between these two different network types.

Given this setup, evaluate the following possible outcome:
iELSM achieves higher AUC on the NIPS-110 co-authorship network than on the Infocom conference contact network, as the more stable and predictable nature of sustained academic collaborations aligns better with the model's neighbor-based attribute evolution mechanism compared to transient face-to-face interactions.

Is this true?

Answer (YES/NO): NO